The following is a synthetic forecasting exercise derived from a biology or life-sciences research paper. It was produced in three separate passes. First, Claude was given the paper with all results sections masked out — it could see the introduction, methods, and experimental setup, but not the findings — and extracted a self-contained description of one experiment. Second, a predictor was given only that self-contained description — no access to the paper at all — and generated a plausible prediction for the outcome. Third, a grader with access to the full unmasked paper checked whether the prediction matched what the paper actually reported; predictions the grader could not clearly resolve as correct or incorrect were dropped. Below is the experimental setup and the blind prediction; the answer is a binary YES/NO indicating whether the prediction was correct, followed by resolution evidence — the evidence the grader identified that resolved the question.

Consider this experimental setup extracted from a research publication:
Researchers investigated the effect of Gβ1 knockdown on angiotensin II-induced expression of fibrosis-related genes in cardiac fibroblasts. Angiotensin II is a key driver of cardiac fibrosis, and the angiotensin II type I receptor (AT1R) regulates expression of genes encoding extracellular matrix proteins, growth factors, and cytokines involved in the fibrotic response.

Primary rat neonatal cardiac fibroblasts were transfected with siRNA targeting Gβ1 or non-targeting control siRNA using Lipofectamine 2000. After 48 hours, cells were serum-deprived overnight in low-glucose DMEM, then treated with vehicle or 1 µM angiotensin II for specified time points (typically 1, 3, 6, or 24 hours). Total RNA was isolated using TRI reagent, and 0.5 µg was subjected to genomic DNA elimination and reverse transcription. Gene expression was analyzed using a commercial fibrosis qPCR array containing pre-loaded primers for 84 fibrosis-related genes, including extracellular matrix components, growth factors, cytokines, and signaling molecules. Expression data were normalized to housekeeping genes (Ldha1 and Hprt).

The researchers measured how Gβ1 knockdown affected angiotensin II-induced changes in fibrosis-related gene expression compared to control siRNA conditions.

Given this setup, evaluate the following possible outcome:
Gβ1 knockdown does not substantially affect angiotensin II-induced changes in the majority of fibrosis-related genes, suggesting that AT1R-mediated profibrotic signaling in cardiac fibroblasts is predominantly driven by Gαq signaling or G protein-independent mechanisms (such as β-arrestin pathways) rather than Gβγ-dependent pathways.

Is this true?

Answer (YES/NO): NO